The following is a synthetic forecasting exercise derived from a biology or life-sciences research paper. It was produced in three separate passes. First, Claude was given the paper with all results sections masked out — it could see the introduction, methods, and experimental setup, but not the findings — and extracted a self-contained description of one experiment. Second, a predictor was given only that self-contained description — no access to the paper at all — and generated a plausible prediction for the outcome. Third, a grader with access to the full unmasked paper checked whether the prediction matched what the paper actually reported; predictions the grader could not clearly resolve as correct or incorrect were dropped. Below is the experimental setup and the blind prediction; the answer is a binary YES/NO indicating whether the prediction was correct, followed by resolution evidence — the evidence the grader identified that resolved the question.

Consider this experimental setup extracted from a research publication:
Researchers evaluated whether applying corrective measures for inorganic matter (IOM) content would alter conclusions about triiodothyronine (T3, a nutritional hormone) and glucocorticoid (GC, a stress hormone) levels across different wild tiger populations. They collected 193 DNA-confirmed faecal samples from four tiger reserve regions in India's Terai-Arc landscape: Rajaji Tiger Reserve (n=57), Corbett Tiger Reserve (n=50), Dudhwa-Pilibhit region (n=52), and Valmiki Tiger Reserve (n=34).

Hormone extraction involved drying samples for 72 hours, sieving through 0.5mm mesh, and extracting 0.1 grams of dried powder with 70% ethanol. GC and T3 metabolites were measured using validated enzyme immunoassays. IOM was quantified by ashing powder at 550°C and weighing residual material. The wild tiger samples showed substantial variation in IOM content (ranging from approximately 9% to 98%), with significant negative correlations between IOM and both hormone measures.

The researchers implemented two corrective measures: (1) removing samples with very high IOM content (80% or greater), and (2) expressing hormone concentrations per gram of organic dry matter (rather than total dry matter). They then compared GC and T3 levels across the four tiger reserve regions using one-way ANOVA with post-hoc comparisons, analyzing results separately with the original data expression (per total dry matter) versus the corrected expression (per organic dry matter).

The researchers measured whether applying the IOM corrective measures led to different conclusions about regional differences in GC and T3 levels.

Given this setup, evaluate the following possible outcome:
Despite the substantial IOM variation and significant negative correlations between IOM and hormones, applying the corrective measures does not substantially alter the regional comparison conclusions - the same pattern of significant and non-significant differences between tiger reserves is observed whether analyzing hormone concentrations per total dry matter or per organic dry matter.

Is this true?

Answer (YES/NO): NO